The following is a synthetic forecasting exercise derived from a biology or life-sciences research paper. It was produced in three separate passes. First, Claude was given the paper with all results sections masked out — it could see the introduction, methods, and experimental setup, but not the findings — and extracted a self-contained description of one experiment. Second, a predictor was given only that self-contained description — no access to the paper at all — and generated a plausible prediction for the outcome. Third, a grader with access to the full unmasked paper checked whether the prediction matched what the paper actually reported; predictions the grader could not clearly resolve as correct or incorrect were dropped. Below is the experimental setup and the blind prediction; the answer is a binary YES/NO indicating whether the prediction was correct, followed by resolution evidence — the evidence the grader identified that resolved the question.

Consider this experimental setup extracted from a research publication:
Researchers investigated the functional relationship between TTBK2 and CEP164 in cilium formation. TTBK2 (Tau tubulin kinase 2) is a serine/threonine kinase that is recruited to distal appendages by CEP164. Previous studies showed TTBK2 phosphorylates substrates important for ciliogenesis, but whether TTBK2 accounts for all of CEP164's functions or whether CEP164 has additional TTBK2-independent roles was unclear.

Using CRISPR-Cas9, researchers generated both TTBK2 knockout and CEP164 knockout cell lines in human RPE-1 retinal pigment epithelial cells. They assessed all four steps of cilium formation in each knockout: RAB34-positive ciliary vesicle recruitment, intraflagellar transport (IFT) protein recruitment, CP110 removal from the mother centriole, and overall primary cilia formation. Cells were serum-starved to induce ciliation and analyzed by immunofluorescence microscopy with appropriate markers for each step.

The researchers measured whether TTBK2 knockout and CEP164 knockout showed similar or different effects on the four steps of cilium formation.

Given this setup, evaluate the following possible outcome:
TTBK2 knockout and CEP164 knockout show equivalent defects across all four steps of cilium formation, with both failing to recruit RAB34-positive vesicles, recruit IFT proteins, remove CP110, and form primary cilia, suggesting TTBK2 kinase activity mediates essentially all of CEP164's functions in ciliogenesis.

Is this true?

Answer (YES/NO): YES